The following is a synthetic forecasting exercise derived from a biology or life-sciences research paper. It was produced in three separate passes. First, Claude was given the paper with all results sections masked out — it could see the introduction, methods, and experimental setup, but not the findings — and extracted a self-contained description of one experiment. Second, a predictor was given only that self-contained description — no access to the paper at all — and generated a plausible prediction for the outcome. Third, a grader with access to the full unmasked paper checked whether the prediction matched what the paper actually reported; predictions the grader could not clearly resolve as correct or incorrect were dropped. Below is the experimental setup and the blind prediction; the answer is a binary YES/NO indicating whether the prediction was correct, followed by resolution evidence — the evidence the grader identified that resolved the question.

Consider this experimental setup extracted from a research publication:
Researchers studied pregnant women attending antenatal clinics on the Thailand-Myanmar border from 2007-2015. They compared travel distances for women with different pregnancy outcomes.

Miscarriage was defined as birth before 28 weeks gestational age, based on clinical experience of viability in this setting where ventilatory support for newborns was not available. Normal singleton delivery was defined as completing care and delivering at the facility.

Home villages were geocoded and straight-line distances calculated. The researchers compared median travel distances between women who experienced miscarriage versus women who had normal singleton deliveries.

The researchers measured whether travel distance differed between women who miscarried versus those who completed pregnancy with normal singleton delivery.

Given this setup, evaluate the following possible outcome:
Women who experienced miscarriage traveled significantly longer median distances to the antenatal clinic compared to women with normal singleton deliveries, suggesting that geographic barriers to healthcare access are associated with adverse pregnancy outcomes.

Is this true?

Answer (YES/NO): YES